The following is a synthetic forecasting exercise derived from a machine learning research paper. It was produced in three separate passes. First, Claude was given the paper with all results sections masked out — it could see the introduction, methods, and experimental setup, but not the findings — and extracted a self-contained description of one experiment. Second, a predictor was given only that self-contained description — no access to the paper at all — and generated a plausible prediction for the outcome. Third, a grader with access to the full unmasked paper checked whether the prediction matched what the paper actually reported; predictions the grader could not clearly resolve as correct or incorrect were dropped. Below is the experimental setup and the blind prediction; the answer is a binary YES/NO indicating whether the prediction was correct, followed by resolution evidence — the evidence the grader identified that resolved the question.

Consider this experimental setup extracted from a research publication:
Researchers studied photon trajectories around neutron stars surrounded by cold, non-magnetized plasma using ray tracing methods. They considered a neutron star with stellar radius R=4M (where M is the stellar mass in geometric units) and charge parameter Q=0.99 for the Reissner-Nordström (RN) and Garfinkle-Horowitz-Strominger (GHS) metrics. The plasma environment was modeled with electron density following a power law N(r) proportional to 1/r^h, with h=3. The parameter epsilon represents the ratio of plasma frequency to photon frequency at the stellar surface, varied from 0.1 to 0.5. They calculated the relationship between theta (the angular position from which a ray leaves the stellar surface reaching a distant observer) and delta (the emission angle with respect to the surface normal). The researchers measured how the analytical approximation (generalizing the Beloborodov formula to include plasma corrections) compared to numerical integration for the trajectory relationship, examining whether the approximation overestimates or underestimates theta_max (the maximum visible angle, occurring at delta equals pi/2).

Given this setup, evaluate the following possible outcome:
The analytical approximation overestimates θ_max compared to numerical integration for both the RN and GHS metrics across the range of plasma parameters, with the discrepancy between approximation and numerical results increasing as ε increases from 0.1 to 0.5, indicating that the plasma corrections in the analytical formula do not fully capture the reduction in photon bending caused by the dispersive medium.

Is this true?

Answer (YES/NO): NO